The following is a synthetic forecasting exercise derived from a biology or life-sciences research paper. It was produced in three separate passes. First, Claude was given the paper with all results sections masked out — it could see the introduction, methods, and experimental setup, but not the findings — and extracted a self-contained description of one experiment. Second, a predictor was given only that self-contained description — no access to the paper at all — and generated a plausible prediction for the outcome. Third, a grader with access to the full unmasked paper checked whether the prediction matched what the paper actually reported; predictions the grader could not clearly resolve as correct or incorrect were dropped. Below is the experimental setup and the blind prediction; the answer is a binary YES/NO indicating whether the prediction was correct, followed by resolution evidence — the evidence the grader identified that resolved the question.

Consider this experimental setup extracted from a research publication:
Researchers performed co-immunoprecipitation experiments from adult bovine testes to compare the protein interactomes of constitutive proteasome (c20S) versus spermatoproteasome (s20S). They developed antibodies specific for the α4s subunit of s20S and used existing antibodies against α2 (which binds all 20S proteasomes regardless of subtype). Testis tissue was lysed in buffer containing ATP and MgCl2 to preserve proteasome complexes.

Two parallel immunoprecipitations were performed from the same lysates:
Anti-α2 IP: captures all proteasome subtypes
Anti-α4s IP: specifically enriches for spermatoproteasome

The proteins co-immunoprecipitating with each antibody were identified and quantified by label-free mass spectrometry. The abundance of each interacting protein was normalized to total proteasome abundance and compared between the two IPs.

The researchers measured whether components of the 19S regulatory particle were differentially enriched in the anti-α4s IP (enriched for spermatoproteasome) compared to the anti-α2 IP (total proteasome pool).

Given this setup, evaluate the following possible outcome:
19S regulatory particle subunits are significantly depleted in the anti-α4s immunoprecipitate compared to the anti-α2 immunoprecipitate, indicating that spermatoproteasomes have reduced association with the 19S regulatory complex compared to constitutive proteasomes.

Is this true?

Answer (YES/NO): NO